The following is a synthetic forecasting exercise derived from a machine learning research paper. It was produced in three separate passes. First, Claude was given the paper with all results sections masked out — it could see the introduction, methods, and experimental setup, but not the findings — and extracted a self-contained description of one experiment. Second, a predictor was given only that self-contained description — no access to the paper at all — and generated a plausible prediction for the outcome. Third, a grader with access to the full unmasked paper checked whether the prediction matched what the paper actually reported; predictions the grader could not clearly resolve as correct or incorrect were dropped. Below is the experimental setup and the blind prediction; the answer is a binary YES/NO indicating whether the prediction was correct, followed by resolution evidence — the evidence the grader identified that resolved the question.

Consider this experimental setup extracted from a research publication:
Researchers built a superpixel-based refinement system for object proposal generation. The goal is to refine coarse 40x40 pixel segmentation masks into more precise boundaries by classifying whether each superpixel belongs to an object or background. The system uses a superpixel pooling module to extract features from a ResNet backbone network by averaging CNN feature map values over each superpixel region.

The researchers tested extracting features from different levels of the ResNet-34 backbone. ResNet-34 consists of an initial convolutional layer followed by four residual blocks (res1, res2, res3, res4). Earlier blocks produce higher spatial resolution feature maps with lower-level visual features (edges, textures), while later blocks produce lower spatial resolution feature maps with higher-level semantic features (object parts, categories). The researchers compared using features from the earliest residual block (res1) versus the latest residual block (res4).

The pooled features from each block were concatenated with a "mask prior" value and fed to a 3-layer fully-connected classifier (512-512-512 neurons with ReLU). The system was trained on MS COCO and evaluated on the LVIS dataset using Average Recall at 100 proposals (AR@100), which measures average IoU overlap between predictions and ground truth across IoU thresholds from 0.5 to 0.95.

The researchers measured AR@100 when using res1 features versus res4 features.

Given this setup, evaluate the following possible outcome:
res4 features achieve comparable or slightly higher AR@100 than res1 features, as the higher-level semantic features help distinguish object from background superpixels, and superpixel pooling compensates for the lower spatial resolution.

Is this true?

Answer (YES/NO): NO